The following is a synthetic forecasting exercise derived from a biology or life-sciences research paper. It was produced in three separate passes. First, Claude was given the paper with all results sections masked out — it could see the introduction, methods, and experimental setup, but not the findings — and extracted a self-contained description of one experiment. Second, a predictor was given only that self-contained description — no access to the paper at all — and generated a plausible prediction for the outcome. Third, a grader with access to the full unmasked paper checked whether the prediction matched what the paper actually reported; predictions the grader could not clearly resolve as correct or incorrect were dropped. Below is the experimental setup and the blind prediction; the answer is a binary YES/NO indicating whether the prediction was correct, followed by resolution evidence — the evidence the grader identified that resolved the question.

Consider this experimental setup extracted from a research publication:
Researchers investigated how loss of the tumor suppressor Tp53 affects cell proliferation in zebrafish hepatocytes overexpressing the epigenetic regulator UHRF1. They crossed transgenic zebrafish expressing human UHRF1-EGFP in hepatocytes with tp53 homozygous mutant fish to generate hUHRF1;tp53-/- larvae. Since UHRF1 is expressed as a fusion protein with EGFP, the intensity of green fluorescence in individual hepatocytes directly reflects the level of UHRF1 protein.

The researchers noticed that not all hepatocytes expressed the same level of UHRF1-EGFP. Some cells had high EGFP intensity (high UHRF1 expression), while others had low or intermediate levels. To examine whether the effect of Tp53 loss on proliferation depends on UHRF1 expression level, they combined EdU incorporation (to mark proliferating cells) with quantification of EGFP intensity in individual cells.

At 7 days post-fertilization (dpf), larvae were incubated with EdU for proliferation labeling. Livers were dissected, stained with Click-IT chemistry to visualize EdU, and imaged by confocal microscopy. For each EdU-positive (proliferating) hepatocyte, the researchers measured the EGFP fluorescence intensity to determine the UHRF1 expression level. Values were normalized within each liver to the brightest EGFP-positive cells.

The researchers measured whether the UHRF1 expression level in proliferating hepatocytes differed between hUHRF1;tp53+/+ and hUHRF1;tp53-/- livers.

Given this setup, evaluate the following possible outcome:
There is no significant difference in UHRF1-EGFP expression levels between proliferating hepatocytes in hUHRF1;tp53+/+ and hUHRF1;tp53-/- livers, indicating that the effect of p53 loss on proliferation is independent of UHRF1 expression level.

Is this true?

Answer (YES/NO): NO